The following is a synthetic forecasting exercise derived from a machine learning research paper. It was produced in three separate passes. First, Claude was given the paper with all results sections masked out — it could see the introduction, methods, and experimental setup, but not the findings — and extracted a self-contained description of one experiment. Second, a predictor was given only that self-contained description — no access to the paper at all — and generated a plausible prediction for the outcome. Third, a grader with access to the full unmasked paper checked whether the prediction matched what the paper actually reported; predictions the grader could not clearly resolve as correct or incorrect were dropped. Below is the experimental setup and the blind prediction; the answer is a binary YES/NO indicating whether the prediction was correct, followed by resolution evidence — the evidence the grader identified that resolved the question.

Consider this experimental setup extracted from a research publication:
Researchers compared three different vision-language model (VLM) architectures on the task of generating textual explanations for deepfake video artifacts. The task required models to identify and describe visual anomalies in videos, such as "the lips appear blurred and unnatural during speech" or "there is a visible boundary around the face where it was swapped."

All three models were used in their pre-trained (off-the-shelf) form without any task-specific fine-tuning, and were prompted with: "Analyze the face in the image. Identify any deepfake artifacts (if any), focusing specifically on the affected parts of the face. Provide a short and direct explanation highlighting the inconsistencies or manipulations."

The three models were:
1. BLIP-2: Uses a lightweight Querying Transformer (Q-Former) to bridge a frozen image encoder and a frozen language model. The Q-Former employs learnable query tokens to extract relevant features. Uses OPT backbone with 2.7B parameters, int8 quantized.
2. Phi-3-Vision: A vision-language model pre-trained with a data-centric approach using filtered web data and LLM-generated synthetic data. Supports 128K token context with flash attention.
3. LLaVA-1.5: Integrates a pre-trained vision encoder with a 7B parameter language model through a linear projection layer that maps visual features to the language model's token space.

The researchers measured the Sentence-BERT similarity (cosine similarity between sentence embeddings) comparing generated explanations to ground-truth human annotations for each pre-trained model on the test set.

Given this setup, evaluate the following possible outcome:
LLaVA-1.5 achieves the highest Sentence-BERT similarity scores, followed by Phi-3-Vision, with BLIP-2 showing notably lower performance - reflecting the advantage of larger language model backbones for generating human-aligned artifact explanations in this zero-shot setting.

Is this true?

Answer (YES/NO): YES